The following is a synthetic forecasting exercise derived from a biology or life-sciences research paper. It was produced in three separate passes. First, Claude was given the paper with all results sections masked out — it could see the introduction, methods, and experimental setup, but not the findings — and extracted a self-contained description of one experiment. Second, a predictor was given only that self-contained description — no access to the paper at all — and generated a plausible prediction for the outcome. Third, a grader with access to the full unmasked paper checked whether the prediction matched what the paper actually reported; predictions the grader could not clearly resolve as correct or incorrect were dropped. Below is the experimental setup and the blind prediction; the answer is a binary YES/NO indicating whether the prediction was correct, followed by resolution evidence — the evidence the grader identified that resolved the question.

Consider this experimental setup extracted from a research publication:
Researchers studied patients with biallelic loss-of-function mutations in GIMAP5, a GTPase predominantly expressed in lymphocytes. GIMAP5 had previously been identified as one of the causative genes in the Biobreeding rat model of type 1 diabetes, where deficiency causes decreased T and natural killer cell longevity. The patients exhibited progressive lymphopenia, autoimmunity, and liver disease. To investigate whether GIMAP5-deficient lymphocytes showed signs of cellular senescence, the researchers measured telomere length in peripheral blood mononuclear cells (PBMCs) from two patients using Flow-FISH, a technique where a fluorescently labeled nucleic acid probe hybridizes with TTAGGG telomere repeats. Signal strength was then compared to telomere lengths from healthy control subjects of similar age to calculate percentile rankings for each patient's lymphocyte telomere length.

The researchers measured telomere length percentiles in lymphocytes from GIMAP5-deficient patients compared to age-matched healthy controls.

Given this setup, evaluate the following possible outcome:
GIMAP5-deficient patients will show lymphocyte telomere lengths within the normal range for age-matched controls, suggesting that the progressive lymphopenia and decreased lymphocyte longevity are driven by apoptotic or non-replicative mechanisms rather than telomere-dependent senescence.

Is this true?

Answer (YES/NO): NO